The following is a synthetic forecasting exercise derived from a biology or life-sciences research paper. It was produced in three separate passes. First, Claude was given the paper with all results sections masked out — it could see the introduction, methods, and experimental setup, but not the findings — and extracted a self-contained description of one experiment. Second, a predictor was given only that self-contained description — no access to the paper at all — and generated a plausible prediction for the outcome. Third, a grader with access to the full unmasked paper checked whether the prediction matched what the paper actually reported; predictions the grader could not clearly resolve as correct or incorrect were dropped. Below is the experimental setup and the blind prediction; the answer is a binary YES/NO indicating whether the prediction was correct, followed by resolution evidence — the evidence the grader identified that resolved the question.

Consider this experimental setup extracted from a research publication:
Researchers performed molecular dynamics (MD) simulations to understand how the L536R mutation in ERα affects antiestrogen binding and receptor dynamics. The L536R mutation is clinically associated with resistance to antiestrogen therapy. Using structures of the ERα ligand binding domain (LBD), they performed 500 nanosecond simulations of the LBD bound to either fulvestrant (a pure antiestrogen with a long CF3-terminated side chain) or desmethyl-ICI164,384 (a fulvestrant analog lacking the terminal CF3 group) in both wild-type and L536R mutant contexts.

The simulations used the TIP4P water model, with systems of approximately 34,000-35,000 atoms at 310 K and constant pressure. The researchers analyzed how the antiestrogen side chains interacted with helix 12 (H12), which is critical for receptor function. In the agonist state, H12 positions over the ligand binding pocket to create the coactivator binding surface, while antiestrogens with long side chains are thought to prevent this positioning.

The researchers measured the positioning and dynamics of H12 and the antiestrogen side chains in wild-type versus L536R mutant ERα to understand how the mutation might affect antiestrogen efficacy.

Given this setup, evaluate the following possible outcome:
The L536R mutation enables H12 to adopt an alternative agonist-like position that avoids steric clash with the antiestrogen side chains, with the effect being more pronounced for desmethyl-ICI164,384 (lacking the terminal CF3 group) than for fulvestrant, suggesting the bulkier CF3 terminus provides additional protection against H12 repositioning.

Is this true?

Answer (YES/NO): NO